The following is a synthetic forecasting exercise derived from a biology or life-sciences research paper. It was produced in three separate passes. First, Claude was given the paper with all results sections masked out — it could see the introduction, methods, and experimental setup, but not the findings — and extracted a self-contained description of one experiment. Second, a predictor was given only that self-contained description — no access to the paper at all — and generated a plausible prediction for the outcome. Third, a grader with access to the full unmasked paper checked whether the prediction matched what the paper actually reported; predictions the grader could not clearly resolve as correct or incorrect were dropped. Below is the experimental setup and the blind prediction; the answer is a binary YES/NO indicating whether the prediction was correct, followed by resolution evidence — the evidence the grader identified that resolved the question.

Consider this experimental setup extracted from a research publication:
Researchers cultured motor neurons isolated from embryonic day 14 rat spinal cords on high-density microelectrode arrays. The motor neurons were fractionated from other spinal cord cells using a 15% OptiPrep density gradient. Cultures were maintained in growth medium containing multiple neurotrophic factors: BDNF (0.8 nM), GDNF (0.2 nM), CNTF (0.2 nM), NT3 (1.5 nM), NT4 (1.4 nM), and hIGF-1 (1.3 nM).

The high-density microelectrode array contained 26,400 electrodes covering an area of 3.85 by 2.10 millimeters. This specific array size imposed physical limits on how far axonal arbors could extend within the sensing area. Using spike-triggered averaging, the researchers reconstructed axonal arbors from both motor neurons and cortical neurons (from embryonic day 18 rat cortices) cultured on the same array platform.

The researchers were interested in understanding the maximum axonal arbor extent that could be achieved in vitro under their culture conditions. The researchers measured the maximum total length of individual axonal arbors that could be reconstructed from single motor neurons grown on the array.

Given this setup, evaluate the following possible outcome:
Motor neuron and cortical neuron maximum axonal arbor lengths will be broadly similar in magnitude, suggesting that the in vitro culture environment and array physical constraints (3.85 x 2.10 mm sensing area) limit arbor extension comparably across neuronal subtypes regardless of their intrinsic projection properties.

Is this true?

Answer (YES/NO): YES